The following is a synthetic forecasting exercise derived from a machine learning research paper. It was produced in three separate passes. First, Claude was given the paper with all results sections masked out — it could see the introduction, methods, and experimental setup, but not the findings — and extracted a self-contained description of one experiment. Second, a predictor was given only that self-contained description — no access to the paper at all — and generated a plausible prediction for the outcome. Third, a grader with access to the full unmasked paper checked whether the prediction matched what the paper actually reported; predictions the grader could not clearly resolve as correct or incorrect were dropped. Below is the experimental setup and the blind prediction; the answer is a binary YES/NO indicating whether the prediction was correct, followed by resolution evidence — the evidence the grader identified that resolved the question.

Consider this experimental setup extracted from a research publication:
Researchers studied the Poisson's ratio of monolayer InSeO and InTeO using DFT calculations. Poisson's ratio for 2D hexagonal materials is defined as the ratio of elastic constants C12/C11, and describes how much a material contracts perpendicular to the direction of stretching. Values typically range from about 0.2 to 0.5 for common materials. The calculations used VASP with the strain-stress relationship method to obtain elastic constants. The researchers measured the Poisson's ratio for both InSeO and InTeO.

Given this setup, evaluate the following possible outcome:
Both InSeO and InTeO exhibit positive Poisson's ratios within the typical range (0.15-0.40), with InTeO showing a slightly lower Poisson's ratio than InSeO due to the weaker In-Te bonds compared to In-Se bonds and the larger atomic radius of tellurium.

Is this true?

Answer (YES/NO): NO